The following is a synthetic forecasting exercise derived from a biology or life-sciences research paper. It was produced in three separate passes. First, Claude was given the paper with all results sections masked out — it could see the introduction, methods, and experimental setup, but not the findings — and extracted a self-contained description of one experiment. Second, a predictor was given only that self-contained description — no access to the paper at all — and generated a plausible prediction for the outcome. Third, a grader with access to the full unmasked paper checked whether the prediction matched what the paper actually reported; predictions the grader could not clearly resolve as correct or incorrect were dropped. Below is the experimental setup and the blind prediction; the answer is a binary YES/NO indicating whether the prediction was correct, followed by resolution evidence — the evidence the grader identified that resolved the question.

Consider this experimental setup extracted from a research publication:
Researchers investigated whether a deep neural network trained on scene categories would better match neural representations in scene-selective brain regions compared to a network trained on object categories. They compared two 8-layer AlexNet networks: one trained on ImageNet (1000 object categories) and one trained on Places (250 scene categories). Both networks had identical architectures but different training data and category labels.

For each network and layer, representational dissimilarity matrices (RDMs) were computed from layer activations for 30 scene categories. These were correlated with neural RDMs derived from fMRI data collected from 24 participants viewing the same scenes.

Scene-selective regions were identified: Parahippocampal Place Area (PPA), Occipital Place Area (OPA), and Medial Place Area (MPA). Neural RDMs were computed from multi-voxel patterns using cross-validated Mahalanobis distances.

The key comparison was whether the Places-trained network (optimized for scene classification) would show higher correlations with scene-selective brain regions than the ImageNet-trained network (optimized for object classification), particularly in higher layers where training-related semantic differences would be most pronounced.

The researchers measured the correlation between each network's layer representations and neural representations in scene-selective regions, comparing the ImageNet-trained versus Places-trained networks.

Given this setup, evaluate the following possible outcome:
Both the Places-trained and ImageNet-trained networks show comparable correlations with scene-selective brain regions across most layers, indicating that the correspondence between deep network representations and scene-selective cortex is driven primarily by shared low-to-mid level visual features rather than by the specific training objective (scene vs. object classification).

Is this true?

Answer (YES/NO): YES